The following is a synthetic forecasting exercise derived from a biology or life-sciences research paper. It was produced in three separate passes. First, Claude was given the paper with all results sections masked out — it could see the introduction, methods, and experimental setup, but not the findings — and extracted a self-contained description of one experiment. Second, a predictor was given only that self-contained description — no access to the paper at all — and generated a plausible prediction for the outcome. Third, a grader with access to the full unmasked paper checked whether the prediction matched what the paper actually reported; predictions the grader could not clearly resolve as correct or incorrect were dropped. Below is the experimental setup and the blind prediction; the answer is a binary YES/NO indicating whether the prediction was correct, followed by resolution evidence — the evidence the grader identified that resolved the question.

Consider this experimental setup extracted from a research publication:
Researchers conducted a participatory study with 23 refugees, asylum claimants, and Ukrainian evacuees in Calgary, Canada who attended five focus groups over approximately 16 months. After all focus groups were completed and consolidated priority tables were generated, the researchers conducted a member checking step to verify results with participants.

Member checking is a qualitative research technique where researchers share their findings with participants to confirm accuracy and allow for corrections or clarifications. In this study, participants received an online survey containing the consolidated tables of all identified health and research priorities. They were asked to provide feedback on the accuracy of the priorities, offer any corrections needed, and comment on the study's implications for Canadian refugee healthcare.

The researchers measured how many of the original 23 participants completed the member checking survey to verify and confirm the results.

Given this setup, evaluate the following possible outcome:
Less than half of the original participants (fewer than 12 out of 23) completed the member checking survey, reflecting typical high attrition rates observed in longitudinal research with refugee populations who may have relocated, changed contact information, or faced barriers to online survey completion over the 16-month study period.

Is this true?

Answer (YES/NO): NO